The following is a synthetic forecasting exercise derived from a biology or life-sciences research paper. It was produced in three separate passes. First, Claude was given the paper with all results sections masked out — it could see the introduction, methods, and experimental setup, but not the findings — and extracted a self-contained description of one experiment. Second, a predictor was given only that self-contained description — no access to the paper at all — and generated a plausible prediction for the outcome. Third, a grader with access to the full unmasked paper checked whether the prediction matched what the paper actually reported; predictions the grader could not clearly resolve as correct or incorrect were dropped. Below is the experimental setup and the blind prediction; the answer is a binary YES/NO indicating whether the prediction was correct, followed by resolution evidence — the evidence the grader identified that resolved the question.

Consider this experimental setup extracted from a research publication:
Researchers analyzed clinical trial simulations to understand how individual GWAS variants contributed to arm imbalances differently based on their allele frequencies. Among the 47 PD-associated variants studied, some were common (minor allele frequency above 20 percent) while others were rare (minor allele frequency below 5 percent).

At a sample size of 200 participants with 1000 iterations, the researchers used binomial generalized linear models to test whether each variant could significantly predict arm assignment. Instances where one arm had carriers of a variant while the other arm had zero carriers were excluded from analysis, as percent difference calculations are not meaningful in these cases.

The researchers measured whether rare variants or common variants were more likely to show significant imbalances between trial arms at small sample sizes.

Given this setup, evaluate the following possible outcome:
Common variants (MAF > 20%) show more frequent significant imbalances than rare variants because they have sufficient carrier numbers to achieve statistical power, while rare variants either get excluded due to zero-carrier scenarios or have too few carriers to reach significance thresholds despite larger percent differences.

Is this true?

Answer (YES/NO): YES